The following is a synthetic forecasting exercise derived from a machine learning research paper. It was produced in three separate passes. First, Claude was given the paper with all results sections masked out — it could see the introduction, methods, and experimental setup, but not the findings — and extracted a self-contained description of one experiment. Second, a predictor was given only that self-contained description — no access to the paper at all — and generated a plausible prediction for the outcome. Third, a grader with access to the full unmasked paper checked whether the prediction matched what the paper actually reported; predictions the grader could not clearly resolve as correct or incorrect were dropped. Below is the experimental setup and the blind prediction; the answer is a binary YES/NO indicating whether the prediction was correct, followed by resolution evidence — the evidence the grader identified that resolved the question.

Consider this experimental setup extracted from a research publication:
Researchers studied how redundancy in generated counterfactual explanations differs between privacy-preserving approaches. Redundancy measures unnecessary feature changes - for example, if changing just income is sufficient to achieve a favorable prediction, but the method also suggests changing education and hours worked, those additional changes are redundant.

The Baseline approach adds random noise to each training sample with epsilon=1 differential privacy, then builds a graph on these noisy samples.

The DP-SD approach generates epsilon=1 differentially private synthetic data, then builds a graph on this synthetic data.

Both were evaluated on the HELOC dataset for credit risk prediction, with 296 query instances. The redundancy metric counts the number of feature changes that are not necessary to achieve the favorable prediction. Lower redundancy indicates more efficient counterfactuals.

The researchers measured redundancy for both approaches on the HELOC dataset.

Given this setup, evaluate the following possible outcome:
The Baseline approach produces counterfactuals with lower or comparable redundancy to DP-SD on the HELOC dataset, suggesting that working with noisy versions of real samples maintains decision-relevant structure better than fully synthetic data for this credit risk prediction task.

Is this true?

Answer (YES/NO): NO